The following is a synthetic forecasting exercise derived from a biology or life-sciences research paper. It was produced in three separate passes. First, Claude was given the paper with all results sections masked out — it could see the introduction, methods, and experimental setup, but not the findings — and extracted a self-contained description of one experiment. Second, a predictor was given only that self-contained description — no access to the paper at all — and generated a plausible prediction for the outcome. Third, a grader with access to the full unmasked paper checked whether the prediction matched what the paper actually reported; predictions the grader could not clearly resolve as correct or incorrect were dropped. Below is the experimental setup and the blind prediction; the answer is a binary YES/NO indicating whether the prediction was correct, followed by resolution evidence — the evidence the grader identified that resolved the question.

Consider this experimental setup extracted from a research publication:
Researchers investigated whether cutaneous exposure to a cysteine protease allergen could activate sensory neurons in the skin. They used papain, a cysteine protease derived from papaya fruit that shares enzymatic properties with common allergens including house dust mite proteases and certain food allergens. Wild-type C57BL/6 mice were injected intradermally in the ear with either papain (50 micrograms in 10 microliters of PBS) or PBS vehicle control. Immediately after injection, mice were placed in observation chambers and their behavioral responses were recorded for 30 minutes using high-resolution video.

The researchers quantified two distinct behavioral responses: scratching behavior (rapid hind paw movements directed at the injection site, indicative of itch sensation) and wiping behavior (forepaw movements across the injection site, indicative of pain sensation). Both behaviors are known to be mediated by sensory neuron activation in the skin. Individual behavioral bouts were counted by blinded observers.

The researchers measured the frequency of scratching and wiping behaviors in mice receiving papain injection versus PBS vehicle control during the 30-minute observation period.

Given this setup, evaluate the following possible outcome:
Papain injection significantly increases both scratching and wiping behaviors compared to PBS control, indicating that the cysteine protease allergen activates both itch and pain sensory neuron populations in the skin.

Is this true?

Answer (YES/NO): YES